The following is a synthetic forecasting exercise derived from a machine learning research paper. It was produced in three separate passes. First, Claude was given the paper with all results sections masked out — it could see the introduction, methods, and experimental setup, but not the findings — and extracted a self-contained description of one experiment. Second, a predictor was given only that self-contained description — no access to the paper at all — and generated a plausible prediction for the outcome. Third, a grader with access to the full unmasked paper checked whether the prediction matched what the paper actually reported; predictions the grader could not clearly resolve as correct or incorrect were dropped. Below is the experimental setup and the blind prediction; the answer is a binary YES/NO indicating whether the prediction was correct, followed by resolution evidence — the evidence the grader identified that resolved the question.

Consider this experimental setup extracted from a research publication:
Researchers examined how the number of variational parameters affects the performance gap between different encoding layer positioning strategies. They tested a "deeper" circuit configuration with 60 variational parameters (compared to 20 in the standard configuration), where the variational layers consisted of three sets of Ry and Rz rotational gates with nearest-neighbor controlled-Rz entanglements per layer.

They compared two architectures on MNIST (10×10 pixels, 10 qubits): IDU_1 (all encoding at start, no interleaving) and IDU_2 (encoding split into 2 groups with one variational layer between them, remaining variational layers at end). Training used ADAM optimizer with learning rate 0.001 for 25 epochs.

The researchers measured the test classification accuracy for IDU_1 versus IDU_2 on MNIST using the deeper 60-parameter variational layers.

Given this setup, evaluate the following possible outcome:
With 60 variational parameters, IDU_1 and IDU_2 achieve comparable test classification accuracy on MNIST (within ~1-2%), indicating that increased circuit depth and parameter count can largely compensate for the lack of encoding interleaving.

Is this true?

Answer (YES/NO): NO